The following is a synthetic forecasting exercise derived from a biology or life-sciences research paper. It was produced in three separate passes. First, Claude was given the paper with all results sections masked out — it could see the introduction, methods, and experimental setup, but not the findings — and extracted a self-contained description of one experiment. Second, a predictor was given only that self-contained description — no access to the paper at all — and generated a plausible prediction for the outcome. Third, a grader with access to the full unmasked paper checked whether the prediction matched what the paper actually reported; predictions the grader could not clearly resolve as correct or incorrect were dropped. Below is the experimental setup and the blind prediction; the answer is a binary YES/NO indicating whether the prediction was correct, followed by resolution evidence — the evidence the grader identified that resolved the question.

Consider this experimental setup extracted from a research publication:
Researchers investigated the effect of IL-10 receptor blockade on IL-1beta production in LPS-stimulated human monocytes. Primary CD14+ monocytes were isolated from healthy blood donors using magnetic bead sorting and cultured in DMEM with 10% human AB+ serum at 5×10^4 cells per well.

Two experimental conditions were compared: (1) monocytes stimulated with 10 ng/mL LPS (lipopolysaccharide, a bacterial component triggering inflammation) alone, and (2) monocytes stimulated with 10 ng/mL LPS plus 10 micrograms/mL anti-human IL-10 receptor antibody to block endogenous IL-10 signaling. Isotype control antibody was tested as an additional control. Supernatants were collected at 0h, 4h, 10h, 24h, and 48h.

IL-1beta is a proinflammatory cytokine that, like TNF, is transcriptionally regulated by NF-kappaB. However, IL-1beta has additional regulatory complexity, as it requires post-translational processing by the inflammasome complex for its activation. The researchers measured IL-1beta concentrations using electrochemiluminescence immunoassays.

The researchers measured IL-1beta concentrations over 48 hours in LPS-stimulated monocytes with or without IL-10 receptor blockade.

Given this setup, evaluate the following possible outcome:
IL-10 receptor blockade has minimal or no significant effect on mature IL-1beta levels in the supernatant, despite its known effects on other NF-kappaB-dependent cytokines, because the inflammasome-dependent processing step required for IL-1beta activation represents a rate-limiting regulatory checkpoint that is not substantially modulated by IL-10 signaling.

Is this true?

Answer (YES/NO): NO